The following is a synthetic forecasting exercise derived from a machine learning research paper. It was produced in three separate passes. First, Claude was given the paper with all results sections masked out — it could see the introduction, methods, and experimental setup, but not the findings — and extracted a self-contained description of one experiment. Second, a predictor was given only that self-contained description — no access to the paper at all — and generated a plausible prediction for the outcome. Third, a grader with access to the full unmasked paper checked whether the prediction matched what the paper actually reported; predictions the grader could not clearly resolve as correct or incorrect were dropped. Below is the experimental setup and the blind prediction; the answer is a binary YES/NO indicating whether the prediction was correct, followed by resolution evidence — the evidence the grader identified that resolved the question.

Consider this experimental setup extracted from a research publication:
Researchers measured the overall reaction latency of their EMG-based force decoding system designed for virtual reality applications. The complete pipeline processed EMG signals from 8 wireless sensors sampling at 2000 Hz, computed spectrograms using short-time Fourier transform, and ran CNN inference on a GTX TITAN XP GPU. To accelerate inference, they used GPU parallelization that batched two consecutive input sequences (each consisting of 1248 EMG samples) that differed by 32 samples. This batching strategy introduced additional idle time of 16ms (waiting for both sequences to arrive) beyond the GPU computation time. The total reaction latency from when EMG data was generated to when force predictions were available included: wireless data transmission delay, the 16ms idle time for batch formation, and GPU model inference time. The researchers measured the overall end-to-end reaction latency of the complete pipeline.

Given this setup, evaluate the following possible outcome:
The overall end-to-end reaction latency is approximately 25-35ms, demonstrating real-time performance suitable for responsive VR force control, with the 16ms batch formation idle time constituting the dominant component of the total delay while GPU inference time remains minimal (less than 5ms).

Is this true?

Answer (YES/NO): NO